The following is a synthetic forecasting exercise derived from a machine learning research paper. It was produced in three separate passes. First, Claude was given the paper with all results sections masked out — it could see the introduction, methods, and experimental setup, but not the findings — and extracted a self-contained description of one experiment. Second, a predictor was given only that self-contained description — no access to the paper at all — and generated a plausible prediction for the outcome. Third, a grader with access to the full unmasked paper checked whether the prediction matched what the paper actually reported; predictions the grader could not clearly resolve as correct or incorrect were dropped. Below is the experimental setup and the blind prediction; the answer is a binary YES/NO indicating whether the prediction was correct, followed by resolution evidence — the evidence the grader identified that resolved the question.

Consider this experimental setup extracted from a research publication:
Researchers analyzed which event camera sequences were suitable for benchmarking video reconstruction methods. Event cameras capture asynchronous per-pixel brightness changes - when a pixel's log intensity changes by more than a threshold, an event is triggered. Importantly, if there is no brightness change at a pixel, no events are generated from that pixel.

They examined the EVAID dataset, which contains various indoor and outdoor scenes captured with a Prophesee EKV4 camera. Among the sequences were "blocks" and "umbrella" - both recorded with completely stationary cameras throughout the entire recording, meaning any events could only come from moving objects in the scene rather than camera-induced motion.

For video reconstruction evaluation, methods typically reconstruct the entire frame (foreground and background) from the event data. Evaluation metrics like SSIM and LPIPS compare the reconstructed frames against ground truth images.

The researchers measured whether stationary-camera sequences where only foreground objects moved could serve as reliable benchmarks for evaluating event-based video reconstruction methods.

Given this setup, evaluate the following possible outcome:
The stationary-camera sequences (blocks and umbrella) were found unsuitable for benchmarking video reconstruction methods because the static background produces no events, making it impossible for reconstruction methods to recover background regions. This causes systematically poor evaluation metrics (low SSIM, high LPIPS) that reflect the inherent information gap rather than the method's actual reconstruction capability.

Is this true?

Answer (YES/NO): NO